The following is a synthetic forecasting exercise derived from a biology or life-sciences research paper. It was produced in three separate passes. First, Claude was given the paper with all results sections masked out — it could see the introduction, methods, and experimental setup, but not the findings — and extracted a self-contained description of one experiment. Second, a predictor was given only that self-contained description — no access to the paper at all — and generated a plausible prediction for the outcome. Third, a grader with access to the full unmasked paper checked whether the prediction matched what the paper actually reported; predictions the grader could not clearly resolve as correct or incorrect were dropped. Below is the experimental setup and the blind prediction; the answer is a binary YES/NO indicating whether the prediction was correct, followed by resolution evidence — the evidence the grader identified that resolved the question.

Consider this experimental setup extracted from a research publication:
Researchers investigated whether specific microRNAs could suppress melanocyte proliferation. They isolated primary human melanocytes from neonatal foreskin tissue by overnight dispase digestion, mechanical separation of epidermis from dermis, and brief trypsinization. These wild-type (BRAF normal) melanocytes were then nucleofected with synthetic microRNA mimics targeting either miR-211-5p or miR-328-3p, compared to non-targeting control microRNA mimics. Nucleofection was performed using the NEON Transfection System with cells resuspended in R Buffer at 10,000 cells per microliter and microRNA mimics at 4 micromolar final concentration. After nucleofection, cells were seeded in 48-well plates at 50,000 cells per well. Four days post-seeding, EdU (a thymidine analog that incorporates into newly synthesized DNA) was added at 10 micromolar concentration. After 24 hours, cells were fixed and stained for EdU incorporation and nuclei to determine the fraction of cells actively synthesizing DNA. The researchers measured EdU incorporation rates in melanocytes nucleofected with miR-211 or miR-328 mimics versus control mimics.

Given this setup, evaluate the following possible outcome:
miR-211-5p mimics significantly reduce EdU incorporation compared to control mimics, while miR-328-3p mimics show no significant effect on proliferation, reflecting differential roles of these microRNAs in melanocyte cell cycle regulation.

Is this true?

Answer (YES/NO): NO